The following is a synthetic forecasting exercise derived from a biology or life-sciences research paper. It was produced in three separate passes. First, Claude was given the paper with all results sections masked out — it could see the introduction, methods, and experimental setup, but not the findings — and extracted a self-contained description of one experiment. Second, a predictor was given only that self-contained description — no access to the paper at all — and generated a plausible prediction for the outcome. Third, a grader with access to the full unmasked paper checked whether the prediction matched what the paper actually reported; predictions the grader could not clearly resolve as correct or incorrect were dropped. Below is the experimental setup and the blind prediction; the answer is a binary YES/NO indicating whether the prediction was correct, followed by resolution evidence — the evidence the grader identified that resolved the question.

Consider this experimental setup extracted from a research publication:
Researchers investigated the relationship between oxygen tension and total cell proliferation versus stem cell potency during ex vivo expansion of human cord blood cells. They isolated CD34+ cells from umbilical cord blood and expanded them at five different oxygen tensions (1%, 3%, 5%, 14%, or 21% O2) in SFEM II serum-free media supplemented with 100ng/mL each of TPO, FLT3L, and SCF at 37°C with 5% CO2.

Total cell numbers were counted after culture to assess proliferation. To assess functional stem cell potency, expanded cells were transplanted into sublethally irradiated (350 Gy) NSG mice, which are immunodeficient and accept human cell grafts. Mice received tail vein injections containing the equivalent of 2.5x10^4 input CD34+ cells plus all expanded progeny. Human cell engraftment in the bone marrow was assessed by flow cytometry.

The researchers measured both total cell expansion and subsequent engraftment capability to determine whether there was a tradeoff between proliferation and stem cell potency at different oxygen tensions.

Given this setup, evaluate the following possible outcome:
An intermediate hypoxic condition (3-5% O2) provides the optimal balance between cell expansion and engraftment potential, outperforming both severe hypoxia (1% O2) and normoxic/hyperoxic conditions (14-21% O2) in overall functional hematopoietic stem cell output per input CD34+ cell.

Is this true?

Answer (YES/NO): NO